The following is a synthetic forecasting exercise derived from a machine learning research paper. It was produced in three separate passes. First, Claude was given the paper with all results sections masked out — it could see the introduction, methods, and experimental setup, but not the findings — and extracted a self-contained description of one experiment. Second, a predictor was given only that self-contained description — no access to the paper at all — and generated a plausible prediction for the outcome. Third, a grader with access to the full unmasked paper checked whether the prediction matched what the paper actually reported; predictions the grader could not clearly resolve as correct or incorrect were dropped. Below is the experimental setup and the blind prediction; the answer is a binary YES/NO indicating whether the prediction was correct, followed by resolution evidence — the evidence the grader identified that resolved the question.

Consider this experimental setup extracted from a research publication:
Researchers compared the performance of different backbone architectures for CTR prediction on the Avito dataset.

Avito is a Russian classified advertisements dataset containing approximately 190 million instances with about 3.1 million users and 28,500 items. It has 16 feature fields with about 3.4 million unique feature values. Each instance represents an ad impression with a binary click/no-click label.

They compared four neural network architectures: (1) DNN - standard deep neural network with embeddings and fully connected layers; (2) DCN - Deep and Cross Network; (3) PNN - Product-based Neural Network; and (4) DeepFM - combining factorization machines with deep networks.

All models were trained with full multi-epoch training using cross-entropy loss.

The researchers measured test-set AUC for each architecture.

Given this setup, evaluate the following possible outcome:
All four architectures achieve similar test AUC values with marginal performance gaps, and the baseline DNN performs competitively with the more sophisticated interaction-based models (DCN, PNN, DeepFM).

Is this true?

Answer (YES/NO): YES